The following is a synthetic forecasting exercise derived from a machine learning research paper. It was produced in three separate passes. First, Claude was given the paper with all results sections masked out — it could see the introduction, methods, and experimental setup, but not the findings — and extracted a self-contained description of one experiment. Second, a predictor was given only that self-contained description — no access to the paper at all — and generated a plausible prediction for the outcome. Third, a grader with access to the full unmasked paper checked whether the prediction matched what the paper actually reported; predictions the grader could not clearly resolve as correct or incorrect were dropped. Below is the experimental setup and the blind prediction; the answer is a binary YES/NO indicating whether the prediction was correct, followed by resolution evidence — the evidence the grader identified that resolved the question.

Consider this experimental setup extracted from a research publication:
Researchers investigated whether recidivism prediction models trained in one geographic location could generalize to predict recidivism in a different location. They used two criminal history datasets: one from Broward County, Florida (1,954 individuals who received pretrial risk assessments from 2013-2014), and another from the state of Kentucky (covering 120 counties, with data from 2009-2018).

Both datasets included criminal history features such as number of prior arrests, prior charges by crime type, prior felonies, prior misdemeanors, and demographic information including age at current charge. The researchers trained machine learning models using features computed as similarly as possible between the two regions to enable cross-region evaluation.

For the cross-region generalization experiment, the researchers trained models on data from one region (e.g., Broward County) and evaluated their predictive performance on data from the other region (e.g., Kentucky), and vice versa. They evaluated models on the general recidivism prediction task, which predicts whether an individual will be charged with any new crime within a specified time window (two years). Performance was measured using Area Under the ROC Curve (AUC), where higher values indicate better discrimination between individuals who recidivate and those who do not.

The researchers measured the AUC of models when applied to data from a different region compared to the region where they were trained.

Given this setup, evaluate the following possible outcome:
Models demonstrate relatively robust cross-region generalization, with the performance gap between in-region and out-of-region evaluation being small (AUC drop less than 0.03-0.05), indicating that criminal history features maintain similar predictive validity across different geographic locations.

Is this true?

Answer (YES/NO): NO